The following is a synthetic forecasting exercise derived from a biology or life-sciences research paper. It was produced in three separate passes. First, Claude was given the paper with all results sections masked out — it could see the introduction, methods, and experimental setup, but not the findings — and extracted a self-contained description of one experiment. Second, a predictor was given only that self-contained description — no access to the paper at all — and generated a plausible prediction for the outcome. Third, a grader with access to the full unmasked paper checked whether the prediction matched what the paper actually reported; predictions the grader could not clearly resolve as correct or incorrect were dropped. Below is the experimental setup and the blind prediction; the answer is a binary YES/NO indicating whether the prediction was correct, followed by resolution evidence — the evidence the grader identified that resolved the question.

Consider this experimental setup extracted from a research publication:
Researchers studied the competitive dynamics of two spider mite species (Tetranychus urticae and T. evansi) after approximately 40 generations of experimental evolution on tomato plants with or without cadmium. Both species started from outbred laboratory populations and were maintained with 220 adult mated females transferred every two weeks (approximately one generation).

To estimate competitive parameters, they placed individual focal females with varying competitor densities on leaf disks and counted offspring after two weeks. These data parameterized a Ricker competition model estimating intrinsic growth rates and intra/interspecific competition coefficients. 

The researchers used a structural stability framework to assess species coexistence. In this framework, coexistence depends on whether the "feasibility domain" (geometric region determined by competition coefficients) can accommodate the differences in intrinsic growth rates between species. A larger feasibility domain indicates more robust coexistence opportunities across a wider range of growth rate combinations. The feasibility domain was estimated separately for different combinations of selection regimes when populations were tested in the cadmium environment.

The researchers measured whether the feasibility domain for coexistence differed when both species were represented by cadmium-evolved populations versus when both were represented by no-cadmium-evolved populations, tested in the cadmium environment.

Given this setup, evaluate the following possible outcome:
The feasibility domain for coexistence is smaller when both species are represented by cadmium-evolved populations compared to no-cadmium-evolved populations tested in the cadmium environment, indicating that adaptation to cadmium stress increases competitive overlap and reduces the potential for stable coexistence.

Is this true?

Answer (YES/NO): NO